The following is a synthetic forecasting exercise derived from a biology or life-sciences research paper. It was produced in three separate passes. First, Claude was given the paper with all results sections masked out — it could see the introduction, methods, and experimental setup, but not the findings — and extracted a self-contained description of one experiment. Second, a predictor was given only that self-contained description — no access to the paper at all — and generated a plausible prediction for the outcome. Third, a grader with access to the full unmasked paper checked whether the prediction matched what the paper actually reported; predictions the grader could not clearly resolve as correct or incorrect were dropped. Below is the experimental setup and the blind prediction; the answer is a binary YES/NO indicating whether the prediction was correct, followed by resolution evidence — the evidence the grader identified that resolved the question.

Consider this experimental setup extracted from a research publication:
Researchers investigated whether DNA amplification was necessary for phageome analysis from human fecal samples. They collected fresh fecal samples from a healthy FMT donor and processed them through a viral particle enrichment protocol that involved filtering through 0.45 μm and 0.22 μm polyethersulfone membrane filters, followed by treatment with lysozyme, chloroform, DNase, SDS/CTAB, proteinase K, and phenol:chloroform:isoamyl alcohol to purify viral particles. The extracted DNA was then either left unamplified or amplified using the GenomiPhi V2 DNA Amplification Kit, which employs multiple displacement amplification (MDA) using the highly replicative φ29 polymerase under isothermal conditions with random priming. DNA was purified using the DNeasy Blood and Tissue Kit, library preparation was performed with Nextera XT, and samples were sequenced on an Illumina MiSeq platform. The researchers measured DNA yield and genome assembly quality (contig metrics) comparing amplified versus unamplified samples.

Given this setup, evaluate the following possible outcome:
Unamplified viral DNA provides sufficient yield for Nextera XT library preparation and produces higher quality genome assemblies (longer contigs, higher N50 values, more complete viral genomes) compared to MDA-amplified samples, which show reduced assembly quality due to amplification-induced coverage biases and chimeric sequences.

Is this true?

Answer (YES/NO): YES